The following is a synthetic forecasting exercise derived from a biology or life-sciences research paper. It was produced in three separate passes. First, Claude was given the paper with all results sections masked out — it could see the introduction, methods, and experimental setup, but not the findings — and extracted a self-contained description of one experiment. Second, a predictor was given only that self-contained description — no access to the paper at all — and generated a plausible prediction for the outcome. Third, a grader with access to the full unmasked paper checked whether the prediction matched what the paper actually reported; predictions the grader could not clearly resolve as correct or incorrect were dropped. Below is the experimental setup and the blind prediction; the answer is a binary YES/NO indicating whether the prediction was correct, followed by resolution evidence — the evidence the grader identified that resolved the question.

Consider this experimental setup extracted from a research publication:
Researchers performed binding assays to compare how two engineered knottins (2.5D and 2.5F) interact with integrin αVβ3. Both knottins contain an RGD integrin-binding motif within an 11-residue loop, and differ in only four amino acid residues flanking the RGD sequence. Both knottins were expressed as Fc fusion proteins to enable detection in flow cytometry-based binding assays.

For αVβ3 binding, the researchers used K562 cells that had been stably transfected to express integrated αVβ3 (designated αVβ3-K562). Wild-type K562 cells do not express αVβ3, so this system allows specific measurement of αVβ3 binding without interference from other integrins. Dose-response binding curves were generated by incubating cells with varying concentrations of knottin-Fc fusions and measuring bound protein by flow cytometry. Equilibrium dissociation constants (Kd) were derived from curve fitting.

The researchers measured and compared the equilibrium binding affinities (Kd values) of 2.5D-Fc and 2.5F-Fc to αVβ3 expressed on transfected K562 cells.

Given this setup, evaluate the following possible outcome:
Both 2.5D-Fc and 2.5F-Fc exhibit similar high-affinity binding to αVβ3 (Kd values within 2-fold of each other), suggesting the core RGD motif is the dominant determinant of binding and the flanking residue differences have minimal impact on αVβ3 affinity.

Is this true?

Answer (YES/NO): NO